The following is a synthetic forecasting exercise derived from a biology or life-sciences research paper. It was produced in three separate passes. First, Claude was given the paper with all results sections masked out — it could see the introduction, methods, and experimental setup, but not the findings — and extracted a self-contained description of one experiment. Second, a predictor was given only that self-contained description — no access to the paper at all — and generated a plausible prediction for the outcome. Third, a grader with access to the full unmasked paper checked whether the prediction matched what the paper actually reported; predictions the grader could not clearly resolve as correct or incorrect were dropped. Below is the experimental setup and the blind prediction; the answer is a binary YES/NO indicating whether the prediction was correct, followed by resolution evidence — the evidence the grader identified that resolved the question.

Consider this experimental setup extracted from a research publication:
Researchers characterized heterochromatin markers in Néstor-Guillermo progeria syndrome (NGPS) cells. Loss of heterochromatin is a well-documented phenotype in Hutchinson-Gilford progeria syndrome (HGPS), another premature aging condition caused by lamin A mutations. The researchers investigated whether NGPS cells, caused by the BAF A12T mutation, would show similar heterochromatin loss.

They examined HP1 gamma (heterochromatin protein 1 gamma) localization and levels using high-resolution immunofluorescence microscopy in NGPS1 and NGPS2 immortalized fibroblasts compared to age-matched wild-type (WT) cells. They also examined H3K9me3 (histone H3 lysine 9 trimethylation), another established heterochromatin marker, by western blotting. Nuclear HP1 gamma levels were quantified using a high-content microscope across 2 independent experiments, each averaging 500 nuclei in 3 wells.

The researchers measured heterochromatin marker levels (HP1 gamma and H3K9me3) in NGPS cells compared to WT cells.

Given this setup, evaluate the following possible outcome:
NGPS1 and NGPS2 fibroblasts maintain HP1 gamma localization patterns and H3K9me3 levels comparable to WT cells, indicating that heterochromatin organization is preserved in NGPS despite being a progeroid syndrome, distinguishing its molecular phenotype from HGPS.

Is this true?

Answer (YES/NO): YES